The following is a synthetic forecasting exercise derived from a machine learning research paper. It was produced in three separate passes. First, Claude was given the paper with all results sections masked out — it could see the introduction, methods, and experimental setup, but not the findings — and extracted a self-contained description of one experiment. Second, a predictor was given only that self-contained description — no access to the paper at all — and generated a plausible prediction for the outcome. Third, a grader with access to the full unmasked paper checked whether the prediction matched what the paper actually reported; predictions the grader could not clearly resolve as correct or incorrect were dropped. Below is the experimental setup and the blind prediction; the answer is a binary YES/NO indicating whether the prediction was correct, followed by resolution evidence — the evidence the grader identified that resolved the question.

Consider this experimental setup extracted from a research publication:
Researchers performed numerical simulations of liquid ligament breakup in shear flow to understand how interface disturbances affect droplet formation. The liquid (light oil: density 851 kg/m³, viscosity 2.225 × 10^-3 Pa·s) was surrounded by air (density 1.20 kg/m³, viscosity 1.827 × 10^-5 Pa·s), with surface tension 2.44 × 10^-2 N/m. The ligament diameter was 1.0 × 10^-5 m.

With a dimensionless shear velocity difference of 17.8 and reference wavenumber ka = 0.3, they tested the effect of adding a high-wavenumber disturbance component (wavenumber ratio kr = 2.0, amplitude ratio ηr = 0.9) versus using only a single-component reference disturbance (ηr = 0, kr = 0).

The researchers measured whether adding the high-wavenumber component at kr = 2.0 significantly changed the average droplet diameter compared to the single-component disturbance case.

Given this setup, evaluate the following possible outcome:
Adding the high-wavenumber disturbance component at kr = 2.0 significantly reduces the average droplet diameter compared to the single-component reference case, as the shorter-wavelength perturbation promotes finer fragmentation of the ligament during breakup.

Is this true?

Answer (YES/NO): NO